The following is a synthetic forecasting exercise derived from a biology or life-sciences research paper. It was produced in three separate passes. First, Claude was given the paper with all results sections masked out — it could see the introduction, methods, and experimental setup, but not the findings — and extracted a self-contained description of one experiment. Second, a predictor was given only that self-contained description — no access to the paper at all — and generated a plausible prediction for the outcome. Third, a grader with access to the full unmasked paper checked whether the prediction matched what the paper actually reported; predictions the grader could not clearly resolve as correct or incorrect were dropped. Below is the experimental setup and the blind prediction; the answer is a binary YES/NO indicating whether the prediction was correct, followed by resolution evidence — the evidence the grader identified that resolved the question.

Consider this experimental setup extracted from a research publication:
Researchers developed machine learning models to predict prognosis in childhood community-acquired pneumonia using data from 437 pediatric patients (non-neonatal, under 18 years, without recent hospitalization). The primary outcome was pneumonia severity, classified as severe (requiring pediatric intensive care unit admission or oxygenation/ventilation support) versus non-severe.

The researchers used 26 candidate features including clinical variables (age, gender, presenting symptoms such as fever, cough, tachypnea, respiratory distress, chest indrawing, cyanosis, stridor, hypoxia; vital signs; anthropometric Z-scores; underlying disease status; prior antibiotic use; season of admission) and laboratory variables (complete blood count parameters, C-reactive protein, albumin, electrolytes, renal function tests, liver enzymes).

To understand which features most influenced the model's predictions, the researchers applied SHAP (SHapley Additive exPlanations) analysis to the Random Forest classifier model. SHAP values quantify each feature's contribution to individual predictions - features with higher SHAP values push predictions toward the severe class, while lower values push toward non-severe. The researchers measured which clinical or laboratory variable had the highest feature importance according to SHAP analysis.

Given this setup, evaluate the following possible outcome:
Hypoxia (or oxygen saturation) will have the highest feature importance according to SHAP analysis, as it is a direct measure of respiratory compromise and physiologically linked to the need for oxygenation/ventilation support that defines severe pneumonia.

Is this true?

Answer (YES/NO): YES